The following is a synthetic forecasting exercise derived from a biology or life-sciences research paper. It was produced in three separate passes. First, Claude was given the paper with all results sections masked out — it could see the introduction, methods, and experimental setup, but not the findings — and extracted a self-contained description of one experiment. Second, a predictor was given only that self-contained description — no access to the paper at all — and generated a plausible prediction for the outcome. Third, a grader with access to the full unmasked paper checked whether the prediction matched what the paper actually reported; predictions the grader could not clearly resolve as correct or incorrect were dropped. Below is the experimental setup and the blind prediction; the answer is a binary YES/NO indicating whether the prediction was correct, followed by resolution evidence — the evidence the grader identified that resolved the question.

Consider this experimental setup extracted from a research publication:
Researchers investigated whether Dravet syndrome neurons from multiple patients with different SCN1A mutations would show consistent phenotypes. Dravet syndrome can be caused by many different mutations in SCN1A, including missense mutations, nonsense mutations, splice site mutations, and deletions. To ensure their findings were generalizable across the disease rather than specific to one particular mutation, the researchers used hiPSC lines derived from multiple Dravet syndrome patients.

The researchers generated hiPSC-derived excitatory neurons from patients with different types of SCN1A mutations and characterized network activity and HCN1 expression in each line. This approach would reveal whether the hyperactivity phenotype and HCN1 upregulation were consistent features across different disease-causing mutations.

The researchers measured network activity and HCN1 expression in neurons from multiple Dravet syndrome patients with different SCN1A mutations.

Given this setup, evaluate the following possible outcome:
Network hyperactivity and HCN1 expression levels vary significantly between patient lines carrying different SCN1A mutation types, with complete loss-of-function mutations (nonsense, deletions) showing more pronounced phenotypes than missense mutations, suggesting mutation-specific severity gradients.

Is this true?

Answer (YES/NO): NO